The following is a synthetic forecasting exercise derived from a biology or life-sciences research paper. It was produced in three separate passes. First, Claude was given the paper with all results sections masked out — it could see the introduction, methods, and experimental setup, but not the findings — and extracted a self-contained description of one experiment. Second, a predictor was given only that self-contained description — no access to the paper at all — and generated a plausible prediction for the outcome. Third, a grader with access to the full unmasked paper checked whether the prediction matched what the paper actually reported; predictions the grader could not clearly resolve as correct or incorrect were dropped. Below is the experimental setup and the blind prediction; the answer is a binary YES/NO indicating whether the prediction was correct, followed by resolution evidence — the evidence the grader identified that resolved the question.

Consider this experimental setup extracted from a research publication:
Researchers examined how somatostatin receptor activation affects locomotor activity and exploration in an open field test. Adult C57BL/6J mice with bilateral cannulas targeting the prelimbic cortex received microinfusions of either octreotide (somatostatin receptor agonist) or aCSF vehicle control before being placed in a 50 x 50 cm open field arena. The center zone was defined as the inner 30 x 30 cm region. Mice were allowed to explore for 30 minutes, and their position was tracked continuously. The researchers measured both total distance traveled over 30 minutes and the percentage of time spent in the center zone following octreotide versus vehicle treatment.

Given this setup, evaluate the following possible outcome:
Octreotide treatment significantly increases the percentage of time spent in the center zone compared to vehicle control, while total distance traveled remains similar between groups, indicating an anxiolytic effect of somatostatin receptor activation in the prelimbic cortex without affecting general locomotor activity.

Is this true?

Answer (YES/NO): NO